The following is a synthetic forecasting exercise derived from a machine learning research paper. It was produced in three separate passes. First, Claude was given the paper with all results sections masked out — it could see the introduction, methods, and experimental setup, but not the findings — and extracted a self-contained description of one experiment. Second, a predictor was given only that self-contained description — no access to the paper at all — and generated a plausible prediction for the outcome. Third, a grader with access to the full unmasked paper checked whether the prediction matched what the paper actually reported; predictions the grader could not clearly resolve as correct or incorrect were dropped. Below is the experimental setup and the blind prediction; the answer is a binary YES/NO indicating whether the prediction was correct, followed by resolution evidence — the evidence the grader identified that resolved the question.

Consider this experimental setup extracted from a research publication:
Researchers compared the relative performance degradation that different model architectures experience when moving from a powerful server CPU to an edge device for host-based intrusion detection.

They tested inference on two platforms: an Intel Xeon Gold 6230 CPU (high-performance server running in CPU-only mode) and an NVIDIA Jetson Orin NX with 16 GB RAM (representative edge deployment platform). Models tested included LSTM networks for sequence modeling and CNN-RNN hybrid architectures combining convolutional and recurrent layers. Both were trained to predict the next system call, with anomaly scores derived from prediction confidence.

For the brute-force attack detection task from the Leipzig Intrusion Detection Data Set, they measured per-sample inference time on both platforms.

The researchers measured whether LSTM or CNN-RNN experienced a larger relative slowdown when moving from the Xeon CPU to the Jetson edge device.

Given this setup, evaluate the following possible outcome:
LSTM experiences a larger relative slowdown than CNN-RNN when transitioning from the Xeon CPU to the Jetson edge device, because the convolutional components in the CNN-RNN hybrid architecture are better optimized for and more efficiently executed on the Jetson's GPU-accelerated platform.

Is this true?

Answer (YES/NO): YES